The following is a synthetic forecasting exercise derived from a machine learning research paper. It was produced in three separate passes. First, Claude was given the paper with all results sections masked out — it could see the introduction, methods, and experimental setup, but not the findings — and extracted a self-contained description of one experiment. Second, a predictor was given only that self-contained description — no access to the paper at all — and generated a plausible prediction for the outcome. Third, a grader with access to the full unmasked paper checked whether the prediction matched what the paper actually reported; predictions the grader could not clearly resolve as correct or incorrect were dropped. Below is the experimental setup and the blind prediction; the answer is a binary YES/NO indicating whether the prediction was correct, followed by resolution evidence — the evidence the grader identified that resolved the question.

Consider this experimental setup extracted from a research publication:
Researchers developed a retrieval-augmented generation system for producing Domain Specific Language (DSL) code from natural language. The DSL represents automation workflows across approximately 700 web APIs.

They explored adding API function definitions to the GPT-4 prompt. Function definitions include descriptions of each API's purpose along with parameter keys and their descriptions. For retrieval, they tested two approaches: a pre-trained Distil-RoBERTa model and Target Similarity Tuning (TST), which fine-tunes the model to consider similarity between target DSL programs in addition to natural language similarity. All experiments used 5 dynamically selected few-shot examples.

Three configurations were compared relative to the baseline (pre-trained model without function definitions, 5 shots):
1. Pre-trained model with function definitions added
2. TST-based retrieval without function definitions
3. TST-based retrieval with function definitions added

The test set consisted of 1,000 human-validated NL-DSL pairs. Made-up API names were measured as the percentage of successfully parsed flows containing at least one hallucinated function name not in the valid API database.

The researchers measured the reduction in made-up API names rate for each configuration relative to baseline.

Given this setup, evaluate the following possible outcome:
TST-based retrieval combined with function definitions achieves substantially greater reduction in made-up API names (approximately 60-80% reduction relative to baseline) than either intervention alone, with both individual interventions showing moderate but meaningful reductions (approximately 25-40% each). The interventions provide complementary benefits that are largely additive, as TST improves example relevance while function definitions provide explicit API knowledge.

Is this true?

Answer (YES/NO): NO